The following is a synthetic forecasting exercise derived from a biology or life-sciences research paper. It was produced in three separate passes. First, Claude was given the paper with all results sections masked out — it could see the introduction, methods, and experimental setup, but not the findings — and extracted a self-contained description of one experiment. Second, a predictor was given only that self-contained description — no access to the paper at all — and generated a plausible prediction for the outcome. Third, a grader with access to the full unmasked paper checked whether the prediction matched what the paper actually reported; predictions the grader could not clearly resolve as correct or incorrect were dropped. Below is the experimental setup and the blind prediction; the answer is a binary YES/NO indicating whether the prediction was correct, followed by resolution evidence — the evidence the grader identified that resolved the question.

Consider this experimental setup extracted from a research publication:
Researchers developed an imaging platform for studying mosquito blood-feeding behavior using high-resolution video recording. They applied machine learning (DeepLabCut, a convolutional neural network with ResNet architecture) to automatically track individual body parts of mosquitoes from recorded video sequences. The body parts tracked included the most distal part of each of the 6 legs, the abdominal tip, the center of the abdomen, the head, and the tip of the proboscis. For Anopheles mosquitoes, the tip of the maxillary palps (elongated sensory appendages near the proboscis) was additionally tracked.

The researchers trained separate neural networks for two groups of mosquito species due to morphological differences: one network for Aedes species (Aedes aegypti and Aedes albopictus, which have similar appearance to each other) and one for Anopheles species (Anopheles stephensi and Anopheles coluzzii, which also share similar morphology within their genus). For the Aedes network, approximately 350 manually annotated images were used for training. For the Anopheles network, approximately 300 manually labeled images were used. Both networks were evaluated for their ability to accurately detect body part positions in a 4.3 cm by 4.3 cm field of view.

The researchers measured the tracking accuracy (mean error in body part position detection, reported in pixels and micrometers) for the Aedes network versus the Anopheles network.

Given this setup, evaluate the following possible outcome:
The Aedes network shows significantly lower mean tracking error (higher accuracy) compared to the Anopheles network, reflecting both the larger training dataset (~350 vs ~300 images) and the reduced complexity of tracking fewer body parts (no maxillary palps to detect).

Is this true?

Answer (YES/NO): NO